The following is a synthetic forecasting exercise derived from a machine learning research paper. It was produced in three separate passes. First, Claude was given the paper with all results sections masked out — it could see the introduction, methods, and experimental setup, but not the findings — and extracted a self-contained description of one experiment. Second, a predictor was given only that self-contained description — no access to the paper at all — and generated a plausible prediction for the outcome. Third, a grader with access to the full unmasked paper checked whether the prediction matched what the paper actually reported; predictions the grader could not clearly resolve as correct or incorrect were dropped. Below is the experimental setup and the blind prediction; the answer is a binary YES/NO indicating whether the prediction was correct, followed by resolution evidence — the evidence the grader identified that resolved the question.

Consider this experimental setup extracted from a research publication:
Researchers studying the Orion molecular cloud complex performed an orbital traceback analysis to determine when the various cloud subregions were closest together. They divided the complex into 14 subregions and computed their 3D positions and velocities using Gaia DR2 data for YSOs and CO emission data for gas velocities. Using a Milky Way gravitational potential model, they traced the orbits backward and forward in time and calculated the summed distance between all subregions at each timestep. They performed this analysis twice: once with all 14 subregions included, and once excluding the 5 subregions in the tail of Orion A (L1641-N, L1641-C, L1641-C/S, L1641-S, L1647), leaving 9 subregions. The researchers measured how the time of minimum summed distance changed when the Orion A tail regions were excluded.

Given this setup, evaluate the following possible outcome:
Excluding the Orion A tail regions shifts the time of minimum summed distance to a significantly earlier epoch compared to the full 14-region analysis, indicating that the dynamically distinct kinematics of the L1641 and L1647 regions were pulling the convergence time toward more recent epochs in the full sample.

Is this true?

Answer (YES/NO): YES